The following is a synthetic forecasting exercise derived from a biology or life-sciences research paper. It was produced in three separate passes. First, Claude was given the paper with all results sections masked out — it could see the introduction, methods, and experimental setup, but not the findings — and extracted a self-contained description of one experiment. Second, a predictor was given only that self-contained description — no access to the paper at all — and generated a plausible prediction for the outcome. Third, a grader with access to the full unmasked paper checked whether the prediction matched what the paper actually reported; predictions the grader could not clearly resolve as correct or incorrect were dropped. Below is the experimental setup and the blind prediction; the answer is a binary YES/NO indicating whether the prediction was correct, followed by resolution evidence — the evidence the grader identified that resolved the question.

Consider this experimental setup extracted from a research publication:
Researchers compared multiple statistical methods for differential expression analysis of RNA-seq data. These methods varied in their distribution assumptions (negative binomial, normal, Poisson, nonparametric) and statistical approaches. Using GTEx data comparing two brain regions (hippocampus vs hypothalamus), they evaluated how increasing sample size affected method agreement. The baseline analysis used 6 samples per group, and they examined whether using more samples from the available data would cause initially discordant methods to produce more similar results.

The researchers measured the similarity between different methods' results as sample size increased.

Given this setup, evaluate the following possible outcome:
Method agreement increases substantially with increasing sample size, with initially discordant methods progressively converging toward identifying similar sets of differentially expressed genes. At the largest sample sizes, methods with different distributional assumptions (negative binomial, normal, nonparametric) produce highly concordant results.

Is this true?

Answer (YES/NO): NO